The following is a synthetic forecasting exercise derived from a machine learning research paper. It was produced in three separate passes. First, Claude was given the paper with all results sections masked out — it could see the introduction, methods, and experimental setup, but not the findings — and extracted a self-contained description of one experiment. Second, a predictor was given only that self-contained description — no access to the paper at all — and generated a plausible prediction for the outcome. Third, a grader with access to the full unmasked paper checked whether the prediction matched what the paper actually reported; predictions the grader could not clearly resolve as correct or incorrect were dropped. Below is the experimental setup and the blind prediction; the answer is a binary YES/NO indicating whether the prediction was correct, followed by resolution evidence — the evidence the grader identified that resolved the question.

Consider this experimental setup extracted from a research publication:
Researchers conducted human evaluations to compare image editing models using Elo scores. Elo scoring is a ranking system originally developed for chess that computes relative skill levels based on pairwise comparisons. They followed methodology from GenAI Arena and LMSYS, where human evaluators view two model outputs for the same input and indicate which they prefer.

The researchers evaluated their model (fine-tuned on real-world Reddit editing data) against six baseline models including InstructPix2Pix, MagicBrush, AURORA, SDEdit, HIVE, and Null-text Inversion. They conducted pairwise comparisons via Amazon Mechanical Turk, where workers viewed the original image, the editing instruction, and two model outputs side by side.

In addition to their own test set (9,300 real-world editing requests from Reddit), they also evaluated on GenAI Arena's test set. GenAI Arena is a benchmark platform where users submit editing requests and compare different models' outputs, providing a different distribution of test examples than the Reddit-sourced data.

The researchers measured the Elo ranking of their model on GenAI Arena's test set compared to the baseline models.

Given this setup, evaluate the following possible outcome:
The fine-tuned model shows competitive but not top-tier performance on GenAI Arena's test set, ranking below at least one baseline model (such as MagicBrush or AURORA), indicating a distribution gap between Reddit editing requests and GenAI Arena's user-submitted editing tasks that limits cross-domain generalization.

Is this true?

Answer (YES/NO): YES